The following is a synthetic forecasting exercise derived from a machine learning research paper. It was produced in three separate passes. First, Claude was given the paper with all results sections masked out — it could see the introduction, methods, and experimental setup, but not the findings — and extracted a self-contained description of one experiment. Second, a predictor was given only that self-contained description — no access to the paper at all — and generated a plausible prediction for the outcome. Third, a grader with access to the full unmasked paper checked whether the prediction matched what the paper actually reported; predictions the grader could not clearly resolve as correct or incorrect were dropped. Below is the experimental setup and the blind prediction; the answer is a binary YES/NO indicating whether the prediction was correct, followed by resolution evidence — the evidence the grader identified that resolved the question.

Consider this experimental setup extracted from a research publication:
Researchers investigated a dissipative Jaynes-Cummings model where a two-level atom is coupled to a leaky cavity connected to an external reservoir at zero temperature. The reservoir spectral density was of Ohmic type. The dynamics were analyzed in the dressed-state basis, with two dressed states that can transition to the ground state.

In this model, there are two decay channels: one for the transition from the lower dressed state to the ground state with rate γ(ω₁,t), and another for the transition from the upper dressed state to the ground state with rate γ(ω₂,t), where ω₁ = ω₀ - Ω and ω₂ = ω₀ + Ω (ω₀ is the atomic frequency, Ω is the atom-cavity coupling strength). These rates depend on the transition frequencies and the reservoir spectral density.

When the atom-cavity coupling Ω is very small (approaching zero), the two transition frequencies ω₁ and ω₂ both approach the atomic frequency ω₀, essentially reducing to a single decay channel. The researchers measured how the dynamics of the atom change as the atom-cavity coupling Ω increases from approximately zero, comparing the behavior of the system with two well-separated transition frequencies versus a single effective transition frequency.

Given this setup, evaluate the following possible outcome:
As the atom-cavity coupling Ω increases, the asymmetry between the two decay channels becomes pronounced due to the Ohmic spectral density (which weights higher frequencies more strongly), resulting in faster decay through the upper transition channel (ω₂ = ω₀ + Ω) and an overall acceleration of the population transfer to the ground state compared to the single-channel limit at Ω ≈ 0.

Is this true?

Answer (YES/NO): NO